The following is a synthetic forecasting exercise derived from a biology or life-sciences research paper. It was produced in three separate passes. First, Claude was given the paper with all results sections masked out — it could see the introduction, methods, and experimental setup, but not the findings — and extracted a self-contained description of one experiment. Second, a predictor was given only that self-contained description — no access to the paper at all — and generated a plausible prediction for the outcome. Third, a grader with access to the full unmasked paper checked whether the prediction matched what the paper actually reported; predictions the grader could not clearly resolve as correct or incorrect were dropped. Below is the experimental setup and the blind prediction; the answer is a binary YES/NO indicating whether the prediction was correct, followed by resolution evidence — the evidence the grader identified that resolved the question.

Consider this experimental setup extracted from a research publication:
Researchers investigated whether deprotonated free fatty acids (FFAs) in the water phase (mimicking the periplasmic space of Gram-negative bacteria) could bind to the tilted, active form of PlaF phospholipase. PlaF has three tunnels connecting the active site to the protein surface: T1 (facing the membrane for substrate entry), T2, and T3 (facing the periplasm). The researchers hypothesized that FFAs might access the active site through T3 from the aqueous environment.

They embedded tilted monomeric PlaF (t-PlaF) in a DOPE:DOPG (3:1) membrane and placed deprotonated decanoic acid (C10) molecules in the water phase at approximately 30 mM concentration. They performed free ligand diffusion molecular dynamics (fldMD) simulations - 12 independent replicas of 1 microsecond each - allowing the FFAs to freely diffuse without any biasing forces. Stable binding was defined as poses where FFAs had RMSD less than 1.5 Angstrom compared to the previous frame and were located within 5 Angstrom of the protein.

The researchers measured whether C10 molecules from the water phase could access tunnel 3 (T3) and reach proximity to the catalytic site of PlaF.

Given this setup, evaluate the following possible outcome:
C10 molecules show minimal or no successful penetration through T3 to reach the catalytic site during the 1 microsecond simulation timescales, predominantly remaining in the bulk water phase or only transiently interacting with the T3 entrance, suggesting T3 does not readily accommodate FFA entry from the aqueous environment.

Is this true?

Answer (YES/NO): NO